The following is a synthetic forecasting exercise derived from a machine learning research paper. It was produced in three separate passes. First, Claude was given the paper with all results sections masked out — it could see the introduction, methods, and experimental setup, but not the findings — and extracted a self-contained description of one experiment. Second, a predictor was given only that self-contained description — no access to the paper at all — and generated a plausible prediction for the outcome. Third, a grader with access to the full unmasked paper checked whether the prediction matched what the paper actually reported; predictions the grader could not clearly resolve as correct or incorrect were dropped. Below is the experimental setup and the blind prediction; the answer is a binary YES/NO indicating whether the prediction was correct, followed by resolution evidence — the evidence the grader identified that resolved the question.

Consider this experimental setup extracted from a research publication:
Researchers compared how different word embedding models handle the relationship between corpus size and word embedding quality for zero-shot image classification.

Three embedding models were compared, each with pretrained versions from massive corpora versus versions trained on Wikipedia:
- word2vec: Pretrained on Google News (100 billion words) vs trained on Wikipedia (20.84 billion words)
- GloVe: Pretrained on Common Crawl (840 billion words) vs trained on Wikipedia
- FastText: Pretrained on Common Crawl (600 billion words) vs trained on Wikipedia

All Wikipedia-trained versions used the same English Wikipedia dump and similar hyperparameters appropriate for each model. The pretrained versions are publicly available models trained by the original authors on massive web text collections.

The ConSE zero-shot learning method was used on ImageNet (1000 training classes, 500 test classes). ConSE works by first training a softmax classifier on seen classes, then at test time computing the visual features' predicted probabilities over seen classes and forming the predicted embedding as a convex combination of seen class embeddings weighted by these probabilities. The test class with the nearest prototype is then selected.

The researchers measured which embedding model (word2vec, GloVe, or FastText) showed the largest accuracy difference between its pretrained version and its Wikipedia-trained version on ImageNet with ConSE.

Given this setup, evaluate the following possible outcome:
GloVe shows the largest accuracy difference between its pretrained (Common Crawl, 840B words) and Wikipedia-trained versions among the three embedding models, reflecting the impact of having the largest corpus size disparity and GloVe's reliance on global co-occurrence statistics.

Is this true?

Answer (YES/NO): YES